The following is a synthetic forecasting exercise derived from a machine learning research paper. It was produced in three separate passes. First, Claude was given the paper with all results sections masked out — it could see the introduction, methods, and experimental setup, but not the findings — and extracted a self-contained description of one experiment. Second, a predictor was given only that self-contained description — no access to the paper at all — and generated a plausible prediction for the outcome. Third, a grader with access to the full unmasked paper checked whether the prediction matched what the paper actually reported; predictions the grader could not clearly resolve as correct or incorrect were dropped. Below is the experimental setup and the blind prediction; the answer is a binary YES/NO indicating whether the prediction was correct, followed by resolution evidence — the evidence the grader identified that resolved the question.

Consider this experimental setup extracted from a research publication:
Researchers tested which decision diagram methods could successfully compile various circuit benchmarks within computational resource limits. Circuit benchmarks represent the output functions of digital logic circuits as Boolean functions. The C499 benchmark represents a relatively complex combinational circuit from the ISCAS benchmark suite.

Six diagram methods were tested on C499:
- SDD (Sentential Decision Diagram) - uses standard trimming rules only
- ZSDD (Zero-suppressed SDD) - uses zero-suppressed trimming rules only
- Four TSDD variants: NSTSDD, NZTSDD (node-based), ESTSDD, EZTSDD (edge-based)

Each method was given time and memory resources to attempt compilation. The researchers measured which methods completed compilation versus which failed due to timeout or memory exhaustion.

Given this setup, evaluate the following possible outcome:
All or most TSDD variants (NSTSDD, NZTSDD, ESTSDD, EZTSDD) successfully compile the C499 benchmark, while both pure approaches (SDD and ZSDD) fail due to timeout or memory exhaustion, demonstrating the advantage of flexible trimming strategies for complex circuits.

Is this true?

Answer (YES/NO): NO